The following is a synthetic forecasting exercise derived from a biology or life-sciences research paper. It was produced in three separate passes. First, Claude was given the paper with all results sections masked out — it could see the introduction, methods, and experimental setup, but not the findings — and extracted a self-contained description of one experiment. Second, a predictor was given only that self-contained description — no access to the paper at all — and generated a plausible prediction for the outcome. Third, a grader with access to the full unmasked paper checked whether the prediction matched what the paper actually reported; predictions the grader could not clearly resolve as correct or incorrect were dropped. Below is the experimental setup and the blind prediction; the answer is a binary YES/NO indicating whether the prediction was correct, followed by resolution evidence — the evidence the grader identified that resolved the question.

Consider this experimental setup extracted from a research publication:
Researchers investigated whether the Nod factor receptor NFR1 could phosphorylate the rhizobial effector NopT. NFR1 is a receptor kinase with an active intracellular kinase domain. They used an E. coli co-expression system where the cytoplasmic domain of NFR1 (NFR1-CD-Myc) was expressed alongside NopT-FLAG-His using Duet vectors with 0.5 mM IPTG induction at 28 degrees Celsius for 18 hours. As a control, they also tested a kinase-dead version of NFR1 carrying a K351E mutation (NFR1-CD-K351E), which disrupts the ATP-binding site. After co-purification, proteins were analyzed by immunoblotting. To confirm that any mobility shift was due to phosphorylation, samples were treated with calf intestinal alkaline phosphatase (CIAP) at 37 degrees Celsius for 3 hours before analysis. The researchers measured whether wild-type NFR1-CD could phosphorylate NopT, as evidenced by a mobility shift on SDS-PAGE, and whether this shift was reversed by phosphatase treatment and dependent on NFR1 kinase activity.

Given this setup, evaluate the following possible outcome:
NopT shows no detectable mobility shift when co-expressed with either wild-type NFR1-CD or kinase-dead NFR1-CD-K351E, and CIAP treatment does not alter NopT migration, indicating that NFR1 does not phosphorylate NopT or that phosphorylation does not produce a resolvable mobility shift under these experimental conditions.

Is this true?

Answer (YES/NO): NO